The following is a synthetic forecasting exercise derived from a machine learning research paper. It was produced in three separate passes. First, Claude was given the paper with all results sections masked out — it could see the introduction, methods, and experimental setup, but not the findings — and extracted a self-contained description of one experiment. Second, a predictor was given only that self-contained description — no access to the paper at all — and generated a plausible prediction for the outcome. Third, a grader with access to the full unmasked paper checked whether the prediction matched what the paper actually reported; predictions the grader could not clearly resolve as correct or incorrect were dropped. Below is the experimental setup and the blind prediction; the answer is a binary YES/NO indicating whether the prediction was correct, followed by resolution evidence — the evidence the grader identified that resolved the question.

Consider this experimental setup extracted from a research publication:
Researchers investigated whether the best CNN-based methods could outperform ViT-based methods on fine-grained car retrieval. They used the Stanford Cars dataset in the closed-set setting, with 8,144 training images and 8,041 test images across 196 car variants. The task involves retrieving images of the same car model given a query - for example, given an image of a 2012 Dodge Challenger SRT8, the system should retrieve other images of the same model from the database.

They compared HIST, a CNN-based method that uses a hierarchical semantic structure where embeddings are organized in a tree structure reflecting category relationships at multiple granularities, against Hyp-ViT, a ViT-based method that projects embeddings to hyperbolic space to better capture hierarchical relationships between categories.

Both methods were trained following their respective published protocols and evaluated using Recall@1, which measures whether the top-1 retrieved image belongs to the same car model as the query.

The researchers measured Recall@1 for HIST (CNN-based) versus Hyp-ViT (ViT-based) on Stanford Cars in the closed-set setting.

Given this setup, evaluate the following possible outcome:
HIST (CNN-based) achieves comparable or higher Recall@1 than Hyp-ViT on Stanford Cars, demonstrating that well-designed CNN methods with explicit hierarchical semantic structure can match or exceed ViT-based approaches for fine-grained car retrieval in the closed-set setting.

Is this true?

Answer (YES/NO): YES